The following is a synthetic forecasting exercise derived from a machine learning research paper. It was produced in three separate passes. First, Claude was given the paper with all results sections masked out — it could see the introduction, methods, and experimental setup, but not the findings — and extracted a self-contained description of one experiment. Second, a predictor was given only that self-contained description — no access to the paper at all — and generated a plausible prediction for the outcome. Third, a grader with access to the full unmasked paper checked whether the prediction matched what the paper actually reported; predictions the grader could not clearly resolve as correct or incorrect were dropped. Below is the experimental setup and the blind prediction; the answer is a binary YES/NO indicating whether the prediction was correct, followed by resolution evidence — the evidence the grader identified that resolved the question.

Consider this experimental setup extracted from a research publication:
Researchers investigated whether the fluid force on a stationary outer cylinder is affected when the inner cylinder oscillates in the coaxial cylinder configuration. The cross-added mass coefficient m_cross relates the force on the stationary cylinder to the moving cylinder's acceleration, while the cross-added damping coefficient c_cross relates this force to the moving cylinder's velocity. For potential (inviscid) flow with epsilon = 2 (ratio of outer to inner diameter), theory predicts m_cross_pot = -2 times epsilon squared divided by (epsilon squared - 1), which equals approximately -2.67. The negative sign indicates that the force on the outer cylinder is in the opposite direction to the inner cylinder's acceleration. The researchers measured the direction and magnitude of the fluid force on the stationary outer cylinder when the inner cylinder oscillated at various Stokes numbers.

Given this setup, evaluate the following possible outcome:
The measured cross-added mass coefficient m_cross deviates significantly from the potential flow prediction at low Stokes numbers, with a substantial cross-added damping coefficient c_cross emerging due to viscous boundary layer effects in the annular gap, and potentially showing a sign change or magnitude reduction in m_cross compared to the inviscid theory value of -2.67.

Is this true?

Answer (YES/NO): NO